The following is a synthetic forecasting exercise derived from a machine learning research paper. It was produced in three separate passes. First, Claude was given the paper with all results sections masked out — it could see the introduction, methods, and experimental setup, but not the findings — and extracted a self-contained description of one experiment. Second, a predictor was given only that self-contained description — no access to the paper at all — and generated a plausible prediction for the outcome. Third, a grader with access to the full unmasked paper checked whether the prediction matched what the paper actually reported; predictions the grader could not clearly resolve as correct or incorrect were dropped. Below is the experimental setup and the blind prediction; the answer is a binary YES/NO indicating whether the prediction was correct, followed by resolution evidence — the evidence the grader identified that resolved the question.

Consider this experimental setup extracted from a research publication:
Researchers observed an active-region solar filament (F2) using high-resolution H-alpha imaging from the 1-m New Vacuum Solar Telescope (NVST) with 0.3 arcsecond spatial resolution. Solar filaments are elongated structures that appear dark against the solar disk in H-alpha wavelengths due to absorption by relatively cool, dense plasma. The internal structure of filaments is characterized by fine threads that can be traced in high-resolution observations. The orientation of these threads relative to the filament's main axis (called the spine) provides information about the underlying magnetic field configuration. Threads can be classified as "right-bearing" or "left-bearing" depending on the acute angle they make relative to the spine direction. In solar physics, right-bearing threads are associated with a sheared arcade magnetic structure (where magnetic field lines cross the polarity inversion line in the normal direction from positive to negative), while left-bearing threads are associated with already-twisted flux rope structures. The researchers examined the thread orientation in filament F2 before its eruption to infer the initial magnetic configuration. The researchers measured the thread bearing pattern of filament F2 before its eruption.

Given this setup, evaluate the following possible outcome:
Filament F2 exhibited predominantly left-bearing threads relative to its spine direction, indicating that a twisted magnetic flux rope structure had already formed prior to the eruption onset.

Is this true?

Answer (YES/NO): NO